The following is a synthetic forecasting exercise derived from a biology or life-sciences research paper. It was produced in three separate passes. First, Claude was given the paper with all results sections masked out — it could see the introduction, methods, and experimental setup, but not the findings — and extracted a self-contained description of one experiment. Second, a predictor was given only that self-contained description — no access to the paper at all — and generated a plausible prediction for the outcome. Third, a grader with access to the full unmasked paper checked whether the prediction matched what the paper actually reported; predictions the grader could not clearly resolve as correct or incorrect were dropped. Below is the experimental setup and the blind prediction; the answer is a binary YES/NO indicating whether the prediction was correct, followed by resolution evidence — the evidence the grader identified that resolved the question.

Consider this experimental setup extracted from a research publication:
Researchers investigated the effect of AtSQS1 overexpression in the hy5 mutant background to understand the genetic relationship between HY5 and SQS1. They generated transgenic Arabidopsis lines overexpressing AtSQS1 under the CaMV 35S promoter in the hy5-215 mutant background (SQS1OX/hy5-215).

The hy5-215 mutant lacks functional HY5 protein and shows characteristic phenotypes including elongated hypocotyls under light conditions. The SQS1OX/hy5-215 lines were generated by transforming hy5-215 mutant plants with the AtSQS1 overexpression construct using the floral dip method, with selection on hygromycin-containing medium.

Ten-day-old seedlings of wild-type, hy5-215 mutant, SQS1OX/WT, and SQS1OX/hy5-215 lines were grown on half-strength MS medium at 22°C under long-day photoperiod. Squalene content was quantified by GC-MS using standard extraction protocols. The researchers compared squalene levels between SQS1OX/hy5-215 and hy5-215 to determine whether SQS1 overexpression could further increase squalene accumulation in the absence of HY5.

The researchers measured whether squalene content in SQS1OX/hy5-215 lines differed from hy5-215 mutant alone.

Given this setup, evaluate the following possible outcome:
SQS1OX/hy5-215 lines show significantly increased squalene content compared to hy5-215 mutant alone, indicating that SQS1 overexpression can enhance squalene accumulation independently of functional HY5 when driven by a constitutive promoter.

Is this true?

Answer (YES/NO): YES